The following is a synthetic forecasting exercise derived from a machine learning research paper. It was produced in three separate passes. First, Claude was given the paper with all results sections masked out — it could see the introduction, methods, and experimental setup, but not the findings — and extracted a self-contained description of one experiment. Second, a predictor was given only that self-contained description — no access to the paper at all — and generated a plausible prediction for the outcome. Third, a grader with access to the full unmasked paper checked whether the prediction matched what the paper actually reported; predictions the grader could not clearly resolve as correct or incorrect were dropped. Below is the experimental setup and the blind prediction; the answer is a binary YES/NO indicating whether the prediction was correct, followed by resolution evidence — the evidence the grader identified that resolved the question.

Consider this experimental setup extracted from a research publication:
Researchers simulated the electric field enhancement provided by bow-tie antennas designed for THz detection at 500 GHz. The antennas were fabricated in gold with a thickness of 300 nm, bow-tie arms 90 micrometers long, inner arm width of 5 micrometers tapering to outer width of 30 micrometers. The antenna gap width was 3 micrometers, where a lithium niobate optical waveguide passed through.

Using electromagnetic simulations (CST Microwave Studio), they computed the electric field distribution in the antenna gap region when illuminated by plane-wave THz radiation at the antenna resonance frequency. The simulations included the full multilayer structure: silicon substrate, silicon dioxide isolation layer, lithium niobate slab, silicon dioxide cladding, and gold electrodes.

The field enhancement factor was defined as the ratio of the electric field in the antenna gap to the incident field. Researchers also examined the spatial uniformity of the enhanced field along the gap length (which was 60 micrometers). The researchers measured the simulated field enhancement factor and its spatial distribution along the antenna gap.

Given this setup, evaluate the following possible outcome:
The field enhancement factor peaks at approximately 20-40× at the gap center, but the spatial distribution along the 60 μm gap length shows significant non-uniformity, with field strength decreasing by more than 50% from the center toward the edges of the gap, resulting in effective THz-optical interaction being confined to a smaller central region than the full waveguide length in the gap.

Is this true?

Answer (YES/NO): NO